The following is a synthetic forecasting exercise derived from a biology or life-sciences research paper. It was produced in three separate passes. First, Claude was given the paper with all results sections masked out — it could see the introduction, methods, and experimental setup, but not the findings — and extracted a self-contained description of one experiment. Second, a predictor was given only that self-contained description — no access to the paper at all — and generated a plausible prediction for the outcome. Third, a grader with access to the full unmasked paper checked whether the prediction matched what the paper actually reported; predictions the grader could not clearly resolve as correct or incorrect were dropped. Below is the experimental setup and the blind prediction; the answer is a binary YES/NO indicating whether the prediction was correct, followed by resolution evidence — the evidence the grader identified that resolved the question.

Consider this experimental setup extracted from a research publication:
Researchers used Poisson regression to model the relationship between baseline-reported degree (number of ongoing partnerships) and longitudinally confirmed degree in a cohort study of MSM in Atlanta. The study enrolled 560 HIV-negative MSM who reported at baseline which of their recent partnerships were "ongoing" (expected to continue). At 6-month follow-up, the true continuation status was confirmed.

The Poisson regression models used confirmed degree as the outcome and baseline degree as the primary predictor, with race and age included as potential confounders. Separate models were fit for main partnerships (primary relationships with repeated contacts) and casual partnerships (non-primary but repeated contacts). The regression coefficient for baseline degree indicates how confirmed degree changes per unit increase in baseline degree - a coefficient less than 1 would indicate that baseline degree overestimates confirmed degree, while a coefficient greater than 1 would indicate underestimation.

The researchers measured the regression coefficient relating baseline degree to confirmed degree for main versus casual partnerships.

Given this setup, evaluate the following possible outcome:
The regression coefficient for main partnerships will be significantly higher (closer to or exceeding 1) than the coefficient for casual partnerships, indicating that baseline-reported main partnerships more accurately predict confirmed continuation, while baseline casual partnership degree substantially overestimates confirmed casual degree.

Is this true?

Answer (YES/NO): YES